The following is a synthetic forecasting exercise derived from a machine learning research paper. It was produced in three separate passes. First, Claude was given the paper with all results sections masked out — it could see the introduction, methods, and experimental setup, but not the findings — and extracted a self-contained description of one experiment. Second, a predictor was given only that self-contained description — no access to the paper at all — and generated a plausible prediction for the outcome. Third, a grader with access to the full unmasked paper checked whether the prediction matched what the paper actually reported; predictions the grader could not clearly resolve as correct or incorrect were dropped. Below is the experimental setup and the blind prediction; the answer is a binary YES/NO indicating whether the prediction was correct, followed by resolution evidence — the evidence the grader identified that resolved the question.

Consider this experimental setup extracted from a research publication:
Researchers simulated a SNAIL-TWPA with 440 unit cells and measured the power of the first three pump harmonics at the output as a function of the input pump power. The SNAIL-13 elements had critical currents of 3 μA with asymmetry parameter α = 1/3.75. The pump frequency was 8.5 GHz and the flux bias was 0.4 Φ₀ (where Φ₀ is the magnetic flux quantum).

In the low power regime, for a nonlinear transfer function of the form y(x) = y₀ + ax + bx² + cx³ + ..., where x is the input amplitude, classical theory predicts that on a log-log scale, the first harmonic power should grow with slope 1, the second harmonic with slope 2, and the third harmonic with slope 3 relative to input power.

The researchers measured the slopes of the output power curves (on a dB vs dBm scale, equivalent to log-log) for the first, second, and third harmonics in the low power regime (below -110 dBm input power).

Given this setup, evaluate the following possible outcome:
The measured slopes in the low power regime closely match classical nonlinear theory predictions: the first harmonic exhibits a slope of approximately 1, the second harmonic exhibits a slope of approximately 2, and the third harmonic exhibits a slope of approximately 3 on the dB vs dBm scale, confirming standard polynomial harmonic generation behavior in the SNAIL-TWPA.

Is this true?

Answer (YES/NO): YES